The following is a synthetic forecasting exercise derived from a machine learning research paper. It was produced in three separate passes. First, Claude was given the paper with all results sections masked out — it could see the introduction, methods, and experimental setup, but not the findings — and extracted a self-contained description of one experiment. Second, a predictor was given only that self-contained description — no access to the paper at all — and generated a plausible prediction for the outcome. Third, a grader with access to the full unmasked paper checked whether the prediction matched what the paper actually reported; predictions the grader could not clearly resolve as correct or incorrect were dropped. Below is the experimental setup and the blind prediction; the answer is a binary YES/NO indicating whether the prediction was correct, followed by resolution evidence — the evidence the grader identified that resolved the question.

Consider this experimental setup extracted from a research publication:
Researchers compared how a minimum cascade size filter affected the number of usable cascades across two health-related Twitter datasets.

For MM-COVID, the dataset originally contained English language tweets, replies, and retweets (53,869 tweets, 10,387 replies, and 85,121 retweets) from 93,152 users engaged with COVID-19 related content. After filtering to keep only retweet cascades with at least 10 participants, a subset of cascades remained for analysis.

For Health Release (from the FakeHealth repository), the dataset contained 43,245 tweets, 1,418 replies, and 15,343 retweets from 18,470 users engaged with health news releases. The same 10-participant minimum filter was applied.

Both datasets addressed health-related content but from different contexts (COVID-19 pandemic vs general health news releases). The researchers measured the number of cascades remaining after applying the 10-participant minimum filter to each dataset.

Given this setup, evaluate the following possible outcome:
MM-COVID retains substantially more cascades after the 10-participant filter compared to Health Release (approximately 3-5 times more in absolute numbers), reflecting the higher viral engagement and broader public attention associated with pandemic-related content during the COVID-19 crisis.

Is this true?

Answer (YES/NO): NO